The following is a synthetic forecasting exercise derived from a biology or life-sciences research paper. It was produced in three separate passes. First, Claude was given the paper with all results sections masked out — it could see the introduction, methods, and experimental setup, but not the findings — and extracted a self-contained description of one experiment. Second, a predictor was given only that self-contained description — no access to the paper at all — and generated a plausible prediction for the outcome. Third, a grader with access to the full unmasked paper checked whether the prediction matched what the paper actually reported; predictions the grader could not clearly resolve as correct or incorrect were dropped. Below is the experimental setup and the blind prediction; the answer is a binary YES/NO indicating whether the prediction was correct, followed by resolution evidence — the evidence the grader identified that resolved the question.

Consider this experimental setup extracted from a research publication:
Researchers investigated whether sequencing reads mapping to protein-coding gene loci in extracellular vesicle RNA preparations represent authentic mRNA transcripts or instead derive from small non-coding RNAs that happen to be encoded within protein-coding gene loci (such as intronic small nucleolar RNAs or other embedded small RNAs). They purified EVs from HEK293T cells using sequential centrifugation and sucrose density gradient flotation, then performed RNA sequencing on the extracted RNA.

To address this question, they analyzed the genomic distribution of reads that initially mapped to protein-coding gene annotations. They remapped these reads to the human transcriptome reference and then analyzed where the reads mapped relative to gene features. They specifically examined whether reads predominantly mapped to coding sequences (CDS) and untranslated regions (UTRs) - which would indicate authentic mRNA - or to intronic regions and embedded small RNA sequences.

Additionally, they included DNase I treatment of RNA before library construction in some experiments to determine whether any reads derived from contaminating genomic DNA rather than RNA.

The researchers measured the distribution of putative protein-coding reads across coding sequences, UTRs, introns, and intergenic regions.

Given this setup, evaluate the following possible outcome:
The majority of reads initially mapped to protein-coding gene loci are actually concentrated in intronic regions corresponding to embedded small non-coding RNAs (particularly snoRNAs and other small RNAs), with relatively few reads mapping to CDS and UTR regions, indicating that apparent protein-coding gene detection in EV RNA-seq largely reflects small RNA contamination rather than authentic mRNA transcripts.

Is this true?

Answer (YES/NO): NO